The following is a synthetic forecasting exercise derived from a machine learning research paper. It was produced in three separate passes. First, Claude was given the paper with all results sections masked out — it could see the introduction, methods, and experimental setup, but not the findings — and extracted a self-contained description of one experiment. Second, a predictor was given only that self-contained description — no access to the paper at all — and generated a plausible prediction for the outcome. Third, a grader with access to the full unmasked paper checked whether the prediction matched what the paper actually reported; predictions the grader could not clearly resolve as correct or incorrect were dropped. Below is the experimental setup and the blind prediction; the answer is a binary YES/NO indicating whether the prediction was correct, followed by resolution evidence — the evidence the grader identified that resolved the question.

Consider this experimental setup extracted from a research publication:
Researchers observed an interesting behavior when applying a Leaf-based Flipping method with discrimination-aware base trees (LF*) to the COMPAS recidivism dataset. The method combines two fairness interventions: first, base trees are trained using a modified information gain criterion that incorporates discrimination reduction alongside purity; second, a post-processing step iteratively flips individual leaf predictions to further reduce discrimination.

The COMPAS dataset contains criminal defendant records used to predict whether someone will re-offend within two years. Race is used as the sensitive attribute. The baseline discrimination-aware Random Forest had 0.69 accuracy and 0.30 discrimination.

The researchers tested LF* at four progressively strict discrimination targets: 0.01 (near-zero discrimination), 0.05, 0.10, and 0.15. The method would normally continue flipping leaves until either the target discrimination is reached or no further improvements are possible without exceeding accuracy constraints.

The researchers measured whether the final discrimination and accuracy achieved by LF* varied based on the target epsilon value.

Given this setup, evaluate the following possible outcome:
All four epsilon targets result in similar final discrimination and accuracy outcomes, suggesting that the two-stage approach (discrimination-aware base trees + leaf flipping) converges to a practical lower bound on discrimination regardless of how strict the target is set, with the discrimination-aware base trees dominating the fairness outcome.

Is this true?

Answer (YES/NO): YES